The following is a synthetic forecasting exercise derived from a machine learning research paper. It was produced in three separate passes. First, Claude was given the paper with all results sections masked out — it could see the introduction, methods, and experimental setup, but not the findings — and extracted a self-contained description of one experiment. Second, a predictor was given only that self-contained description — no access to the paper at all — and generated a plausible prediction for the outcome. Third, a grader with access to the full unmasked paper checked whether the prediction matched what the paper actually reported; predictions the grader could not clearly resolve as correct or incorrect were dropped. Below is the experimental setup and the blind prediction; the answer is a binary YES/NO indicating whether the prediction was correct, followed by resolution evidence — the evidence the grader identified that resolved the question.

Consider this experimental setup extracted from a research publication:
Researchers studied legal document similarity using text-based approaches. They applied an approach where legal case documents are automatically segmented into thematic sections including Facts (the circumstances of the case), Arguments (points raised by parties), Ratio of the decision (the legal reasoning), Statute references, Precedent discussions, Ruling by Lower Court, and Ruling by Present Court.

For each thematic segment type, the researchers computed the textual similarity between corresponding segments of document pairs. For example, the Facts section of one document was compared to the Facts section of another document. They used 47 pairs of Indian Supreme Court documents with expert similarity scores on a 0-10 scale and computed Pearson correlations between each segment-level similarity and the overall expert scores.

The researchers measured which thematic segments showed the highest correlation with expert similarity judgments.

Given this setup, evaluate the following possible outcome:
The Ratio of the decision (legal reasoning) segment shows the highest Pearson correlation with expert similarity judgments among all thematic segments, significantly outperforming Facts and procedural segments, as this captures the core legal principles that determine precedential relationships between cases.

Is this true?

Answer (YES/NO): YES